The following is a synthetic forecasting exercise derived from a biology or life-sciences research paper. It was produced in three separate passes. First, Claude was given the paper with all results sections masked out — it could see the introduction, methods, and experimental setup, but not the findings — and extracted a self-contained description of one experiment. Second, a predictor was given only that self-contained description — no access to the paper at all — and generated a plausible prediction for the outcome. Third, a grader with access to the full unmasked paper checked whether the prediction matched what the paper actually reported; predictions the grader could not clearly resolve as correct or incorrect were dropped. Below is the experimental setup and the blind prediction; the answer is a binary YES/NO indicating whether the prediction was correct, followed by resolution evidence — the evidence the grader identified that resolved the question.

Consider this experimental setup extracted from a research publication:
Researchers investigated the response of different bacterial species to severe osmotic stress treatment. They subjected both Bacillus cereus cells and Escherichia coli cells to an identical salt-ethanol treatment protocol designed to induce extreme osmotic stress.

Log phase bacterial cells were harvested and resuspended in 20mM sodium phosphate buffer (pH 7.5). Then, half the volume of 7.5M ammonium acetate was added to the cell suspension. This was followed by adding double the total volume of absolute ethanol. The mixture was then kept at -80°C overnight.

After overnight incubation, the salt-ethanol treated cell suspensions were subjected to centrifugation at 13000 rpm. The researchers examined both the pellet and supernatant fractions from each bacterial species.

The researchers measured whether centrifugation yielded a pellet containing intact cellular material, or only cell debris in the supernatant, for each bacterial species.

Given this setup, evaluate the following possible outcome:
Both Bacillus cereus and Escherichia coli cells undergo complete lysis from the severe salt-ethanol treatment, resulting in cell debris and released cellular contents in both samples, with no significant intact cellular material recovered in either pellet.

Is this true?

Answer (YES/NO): NO